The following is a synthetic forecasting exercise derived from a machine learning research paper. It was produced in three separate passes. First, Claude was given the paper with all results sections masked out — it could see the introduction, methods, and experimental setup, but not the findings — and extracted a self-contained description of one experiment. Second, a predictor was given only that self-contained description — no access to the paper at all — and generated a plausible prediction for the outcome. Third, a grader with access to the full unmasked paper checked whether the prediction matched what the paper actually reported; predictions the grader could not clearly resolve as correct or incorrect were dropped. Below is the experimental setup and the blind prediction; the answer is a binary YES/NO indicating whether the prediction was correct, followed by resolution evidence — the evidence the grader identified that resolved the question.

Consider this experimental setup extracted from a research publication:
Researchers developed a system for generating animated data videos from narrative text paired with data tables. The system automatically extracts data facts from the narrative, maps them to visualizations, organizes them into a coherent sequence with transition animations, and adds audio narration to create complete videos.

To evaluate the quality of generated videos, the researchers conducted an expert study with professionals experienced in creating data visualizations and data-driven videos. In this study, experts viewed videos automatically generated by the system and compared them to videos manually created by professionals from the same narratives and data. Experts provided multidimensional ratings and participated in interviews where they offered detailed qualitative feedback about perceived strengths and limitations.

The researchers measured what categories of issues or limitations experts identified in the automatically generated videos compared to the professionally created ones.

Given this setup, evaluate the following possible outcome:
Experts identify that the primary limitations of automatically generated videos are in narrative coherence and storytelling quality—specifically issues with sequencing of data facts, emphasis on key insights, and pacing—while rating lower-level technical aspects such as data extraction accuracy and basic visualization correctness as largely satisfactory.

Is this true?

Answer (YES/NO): NO